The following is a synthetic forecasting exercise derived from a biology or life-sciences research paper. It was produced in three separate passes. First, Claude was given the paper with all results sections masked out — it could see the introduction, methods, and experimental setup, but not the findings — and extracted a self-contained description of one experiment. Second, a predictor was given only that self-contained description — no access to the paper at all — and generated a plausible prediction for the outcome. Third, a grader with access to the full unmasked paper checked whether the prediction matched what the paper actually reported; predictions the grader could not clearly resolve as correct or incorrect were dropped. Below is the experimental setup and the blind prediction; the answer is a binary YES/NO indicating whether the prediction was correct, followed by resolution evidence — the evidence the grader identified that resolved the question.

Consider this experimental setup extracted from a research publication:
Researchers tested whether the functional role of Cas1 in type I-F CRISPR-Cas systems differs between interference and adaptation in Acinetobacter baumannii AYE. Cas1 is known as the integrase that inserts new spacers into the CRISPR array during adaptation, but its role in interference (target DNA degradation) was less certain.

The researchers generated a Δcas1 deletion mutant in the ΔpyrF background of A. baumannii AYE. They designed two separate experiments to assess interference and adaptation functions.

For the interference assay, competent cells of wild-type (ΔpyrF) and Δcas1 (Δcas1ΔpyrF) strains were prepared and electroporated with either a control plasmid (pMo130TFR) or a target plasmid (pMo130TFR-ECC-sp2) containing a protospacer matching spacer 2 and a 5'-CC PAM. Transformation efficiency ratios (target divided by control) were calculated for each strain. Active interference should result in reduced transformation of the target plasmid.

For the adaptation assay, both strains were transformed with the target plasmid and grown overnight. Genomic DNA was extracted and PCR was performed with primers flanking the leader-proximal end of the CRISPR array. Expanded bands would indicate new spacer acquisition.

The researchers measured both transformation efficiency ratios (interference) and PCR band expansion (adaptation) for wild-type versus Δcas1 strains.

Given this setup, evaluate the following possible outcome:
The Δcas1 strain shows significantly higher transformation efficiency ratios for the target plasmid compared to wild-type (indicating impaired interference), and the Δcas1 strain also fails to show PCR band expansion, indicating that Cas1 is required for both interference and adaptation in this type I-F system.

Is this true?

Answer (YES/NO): NO